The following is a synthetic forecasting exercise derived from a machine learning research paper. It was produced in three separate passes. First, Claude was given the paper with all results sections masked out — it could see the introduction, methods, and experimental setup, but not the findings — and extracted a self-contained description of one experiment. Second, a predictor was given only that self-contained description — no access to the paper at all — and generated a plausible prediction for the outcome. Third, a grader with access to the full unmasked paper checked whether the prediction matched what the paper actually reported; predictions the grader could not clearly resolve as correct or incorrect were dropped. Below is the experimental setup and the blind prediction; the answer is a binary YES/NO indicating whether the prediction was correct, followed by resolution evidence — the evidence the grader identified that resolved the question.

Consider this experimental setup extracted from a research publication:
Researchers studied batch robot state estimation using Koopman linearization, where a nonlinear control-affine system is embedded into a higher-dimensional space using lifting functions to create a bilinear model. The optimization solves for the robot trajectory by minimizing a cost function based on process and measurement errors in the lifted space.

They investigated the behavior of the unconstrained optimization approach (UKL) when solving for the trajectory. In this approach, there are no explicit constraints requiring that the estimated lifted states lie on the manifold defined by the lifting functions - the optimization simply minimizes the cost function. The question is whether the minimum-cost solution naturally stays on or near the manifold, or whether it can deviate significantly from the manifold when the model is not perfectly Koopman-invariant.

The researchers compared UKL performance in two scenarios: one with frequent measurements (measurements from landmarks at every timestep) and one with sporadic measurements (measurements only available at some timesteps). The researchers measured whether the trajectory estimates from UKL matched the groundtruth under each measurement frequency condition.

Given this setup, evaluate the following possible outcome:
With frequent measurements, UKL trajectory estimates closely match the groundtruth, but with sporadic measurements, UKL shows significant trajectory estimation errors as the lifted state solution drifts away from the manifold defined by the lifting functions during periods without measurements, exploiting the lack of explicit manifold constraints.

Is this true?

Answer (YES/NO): YES